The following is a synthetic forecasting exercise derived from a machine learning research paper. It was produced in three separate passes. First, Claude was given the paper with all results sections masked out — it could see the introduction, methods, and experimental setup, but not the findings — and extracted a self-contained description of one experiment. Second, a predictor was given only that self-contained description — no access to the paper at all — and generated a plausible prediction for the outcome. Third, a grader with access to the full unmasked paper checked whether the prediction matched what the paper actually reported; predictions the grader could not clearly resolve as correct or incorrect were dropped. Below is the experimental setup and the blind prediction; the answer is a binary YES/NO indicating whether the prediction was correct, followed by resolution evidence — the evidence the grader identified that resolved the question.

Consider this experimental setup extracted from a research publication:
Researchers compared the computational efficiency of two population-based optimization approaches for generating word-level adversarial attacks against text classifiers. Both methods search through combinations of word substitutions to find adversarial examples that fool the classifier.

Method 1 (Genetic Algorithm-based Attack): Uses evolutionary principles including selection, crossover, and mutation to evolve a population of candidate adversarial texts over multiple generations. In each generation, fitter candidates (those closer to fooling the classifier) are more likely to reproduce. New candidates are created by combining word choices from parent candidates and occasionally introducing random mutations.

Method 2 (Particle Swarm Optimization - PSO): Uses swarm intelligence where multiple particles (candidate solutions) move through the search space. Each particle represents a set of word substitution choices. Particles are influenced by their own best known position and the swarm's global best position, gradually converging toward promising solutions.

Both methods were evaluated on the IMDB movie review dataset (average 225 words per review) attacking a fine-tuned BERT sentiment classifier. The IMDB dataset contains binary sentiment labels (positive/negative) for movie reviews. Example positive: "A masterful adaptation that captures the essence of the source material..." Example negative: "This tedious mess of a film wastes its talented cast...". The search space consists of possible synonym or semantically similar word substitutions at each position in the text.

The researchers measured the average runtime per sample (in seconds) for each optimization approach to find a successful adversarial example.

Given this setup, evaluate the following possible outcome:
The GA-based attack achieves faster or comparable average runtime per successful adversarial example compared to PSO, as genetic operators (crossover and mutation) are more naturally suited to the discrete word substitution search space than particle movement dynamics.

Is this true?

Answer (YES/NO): NO